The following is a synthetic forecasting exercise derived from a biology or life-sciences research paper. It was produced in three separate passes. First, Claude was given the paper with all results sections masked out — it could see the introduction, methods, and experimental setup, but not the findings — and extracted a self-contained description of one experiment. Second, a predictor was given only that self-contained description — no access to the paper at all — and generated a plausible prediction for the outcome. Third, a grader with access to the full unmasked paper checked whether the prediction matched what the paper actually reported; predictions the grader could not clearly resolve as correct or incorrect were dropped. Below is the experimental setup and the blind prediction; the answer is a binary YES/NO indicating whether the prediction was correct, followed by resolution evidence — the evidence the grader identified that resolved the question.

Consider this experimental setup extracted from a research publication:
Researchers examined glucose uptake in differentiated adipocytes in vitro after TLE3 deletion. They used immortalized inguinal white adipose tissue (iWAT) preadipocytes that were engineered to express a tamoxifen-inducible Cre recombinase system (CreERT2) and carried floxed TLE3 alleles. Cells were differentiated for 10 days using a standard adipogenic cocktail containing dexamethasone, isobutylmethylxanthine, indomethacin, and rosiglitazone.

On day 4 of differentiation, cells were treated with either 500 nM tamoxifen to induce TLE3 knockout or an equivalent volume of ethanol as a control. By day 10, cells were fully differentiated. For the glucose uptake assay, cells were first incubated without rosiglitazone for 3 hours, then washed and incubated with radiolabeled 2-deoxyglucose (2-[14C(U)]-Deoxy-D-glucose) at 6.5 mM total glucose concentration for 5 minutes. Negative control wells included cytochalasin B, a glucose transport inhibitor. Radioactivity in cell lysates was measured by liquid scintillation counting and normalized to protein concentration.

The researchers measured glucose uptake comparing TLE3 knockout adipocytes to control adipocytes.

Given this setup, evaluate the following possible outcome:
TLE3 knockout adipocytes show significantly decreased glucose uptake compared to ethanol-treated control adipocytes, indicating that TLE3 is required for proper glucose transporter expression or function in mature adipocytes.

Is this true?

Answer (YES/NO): NO